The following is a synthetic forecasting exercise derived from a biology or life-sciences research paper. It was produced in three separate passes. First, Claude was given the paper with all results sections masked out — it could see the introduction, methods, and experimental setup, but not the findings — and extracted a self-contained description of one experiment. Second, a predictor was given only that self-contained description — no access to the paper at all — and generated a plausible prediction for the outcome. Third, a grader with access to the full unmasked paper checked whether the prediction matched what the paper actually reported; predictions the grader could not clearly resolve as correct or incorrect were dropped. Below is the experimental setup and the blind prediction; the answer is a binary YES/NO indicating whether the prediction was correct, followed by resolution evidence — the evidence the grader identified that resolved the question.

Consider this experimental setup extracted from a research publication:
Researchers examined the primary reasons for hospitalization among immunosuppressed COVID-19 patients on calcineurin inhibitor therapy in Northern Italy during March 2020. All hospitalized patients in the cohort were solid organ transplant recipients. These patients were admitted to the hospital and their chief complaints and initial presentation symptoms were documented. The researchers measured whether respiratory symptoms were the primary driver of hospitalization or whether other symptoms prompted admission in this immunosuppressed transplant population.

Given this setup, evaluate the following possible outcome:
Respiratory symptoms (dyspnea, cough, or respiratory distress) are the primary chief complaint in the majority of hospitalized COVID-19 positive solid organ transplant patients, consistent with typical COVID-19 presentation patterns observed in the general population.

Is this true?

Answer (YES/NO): NO